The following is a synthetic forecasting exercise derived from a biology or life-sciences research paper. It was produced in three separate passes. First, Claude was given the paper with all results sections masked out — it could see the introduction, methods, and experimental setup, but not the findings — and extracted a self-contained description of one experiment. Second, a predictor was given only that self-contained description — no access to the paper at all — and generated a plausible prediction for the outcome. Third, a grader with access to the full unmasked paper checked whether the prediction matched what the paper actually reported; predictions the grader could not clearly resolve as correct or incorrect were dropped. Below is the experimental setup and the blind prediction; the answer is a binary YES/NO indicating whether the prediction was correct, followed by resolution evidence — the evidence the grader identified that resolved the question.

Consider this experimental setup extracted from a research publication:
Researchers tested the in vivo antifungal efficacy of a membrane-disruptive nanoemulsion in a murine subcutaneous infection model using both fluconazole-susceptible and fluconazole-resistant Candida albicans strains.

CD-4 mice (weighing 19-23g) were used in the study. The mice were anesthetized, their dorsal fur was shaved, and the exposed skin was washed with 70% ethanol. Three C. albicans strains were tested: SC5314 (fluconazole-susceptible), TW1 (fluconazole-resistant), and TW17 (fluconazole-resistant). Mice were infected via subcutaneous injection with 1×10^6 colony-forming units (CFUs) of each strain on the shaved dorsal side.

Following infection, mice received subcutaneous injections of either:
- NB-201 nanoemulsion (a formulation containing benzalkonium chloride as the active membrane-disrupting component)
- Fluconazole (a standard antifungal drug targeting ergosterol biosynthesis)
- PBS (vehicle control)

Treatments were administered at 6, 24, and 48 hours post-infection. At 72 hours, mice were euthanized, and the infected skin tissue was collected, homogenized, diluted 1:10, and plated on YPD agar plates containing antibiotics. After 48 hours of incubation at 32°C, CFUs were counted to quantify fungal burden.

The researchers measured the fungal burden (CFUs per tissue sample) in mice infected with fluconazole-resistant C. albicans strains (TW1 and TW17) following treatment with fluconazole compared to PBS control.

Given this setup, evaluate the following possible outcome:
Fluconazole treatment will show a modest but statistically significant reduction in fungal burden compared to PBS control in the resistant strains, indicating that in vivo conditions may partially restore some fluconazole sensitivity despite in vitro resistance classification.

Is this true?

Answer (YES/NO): NO